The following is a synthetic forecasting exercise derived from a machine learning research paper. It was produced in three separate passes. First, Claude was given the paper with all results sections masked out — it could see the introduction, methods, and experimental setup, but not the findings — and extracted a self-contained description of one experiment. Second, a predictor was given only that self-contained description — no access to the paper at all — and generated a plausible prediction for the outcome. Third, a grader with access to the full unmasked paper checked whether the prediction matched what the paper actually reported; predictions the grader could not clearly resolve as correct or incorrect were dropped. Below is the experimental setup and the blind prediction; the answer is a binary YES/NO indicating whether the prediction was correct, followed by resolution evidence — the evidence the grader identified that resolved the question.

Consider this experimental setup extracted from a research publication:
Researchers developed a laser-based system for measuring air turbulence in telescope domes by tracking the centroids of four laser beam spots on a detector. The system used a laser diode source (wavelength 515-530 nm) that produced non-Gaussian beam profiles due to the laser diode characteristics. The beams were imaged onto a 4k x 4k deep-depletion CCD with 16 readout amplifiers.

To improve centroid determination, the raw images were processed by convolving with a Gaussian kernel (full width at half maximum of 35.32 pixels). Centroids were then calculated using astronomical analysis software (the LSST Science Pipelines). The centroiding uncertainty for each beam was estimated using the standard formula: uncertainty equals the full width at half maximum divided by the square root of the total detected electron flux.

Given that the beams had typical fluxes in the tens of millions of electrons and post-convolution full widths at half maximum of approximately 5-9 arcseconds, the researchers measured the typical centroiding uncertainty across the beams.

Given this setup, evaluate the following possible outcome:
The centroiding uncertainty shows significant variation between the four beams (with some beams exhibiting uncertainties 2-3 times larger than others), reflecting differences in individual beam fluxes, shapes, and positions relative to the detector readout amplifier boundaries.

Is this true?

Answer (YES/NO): NO